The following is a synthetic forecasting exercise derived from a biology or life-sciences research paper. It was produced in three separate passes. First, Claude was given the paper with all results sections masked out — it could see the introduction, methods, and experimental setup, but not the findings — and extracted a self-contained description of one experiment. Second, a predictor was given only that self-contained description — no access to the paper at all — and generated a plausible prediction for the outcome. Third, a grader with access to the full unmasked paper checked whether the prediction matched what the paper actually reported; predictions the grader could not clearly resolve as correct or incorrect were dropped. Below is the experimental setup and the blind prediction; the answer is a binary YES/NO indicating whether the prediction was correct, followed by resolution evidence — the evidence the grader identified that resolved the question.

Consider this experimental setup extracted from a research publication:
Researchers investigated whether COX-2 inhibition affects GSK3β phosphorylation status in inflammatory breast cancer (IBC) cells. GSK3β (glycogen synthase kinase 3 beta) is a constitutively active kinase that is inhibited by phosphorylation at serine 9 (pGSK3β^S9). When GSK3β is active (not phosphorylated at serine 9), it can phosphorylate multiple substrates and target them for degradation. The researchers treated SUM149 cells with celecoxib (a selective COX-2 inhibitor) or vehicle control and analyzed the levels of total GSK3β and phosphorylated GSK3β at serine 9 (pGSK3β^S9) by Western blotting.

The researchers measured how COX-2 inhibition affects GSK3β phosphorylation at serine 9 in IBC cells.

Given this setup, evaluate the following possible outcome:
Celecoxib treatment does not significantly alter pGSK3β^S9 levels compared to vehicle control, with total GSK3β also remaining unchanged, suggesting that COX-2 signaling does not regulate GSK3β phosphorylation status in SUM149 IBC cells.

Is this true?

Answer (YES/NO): NO